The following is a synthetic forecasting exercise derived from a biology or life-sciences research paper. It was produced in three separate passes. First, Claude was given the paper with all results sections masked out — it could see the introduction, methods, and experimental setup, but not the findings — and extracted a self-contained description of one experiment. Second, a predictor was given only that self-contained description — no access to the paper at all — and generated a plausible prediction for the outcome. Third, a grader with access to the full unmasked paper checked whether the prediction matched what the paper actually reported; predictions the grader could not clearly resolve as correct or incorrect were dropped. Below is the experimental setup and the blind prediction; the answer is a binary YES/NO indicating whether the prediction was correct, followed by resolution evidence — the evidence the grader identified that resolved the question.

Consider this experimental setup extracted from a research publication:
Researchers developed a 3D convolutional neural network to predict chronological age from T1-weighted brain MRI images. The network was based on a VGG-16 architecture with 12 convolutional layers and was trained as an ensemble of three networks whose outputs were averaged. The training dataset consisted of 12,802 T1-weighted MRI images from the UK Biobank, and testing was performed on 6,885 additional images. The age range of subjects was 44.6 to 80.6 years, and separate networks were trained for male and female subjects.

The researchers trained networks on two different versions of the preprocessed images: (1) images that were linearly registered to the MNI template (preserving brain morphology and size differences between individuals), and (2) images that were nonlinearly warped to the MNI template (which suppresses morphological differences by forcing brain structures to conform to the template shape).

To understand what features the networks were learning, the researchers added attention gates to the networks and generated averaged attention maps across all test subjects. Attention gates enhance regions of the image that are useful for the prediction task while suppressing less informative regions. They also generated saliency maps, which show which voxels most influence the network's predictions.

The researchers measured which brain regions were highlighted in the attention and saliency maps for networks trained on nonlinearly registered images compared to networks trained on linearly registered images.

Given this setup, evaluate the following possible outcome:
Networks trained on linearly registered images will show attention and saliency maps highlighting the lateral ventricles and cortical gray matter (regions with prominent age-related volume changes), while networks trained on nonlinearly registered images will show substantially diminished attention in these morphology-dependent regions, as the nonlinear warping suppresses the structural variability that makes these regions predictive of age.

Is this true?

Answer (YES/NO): NO